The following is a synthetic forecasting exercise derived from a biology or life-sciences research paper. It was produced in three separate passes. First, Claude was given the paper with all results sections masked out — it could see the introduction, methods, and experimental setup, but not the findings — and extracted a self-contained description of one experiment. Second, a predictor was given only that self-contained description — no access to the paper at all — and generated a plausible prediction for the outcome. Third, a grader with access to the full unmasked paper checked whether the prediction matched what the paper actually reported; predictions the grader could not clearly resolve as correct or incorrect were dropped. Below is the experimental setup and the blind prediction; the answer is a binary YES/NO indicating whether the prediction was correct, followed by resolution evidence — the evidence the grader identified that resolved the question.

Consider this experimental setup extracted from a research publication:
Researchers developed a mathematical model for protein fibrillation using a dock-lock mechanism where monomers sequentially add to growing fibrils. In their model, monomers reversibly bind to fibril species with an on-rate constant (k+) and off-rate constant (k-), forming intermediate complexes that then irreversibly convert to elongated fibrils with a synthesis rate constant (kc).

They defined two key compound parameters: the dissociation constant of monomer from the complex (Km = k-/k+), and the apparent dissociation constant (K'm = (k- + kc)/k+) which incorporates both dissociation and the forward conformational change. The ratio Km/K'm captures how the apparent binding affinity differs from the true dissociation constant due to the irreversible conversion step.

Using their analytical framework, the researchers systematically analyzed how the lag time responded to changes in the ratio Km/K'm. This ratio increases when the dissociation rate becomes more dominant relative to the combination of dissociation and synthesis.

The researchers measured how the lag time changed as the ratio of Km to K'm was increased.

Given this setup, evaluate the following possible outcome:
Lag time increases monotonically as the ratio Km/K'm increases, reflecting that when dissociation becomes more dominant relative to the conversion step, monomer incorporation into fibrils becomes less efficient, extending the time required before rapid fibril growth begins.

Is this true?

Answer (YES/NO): YES